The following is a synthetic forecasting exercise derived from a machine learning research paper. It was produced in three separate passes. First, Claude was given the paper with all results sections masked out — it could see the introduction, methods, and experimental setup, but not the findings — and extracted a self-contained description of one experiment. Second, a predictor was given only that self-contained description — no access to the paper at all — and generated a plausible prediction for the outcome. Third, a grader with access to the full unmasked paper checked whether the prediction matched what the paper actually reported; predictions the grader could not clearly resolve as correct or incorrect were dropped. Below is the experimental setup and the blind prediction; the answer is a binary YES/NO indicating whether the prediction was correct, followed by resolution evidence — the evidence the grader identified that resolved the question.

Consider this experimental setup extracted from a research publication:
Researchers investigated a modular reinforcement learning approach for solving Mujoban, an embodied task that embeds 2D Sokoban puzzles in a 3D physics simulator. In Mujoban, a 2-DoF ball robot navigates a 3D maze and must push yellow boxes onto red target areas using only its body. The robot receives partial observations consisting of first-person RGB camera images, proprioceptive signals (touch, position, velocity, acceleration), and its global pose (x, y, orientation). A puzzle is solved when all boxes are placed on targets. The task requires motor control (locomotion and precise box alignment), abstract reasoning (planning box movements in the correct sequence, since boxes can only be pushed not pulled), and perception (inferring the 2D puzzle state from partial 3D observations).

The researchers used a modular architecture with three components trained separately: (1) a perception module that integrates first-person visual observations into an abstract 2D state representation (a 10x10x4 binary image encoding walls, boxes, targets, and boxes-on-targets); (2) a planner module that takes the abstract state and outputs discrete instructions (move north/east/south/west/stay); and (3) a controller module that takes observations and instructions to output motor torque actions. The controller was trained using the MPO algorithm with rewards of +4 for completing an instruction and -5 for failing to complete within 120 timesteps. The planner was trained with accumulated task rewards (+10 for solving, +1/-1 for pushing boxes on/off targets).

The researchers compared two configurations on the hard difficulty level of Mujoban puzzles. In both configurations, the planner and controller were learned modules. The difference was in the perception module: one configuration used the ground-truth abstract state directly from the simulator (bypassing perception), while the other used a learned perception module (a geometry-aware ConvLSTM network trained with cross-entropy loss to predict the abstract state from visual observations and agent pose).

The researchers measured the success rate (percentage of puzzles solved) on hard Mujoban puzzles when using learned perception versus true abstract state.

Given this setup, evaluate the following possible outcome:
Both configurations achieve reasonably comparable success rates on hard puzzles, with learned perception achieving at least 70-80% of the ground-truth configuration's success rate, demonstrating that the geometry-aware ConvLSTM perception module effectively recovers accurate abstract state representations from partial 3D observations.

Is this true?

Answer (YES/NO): YES